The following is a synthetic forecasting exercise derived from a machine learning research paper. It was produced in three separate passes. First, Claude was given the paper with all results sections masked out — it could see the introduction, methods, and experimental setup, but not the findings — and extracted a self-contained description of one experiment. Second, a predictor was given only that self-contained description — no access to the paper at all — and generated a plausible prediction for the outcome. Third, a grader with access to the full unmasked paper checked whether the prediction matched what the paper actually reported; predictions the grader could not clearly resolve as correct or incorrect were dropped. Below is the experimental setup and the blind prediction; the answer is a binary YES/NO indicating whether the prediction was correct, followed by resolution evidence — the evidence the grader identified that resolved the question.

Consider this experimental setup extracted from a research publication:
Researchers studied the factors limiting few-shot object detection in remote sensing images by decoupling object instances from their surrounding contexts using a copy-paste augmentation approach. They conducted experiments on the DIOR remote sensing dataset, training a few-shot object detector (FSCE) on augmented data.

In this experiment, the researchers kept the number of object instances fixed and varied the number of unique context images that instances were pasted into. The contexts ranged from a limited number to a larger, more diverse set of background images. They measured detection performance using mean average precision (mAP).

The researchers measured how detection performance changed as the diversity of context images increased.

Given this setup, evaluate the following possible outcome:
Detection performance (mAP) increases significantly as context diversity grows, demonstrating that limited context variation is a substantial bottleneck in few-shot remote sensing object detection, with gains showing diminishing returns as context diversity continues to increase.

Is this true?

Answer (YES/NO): YES